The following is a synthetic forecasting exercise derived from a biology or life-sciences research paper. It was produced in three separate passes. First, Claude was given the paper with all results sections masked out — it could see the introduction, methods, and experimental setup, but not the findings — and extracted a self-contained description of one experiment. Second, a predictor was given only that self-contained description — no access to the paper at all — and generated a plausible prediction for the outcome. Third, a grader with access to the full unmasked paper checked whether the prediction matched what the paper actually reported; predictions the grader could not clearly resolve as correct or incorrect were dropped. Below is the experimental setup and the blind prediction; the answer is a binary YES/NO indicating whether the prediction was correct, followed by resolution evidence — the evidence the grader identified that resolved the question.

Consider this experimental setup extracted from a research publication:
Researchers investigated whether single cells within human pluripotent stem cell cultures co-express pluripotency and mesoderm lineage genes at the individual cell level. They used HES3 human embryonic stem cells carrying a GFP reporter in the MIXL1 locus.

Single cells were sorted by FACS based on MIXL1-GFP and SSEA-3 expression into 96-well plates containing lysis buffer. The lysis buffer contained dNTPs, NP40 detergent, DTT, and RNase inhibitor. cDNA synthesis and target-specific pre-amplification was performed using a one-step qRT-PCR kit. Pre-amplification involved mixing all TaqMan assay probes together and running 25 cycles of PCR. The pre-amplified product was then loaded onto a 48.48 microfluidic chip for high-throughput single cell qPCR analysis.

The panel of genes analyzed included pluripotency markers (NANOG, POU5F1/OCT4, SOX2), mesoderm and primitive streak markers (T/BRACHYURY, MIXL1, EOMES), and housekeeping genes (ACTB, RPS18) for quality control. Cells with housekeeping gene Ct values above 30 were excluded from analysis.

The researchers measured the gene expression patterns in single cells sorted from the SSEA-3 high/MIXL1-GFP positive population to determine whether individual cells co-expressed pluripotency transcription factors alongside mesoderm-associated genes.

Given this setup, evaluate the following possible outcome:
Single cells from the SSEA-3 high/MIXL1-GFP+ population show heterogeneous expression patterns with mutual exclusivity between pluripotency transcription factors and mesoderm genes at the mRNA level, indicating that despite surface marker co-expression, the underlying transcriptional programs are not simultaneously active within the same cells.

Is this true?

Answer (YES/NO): NO